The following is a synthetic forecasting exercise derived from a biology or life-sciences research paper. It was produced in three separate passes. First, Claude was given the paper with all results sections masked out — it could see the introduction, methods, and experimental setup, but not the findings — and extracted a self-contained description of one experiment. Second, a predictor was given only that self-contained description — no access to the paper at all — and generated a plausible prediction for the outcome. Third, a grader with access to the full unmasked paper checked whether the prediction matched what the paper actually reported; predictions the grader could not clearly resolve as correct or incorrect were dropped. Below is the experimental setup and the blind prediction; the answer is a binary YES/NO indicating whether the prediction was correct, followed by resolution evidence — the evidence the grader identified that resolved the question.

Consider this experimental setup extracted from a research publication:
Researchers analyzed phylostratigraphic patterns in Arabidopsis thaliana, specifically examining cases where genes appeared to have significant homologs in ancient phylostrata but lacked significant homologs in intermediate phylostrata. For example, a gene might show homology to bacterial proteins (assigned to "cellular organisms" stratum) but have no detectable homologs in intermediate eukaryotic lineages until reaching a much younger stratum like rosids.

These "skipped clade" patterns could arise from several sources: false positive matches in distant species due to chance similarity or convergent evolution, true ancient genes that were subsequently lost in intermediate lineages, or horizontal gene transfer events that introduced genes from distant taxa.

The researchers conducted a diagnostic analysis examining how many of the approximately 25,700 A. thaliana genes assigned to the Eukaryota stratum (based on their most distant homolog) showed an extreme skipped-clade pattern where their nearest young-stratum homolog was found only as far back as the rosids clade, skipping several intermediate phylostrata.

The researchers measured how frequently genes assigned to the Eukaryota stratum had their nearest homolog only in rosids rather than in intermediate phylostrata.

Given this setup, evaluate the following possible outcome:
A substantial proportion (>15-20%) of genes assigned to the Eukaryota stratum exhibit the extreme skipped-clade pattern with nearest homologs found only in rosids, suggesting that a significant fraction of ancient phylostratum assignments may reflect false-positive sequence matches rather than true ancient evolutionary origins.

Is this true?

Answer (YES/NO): NO